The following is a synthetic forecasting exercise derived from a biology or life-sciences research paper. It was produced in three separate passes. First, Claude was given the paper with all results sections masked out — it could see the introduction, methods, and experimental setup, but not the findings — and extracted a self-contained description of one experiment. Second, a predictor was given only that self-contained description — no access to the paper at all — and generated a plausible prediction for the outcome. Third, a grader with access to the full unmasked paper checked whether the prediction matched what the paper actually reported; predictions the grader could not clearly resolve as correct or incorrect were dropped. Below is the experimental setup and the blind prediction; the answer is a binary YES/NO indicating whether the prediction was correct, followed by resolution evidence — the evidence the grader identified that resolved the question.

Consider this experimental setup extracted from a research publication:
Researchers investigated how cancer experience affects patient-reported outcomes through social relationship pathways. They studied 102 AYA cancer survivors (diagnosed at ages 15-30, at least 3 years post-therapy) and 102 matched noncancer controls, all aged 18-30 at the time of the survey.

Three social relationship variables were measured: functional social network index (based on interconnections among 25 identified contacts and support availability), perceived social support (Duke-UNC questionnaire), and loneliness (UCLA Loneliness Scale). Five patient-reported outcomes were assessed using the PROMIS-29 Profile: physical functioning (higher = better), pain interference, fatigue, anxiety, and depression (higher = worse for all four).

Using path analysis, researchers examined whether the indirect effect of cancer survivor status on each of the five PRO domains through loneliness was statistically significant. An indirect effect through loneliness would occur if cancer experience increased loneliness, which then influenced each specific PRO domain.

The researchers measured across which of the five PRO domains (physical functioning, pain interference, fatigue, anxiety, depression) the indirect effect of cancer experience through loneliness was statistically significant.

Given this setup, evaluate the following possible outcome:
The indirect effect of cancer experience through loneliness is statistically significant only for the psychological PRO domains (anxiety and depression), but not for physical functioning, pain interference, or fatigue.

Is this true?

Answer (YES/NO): NO